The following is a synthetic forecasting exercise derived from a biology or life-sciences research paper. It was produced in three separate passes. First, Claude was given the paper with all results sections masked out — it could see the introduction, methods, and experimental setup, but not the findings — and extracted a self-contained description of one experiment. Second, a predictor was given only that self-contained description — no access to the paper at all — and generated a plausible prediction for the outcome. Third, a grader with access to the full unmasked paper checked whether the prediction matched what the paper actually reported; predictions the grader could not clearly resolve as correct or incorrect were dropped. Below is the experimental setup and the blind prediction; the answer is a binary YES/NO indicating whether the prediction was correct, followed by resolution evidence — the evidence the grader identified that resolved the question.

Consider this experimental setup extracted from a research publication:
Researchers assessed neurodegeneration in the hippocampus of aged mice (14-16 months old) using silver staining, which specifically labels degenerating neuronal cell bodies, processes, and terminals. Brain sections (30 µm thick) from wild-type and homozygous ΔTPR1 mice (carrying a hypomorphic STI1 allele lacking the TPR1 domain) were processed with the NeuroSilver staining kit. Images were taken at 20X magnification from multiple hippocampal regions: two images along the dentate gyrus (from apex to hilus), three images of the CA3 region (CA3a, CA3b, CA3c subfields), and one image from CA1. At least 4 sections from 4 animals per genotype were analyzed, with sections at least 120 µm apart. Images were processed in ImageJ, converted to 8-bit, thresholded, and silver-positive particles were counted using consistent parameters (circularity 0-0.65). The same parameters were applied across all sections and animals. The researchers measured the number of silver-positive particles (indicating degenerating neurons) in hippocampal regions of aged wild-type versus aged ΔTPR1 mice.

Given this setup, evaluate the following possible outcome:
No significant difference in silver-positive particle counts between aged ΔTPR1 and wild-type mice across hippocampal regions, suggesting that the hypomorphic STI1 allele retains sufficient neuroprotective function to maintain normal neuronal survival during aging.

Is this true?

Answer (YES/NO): NO